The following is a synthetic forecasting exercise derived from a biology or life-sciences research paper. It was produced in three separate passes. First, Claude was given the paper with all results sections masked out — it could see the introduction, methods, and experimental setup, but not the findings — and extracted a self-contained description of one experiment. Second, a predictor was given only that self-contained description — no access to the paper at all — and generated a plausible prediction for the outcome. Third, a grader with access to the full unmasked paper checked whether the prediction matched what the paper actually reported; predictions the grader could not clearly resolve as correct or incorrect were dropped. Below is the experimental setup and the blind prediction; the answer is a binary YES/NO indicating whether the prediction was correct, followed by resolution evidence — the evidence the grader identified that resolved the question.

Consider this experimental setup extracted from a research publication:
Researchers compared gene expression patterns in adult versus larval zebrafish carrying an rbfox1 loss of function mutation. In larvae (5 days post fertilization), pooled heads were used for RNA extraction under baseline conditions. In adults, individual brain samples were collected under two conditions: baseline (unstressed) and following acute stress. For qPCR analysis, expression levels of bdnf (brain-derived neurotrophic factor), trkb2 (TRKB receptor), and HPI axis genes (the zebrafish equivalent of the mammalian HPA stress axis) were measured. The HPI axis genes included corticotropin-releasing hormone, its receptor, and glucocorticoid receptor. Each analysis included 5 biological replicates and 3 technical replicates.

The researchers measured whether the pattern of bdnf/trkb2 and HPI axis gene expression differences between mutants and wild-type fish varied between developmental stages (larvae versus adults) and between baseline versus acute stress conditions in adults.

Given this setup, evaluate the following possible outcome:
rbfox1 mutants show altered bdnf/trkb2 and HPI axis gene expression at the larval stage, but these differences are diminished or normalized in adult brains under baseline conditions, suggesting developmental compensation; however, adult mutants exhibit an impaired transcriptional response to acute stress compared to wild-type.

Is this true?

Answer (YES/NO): NO